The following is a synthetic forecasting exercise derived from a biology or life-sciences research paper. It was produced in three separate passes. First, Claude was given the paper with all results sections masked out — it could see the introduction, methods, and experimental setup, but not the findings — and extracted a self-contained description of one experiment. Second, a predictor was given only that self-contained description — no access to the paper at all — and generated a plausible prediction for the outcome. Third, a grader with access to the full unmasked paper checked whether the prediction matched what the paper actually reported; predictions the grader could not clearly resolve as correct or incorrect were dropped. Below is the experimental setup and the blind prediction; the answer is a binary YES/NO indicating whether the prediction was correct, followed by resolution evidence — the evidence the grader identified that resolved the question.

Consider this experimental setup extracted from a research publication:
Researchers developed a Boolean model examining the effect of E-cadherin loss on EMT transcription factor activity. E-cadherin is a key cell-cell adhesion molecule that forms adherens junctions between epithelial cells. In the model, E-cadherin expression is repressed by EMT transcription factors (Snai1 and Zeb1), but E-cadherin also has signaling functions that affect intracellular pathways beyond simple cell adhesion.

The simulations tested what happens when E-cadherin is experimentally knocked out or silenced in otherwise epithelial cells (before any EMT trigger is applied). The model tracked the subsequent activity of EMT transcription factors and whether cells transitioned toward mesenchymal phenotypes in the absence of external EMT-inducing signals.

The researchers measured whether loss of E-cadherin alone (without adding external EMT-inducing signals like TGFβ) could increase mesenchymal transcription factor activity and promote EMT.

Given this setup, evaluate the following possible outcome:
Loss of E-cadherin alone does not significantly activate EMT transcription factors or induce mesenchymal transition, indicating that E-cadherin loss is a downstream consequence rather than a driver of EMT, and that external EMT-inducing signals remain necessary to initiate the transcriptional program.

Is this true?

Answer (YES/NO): NO